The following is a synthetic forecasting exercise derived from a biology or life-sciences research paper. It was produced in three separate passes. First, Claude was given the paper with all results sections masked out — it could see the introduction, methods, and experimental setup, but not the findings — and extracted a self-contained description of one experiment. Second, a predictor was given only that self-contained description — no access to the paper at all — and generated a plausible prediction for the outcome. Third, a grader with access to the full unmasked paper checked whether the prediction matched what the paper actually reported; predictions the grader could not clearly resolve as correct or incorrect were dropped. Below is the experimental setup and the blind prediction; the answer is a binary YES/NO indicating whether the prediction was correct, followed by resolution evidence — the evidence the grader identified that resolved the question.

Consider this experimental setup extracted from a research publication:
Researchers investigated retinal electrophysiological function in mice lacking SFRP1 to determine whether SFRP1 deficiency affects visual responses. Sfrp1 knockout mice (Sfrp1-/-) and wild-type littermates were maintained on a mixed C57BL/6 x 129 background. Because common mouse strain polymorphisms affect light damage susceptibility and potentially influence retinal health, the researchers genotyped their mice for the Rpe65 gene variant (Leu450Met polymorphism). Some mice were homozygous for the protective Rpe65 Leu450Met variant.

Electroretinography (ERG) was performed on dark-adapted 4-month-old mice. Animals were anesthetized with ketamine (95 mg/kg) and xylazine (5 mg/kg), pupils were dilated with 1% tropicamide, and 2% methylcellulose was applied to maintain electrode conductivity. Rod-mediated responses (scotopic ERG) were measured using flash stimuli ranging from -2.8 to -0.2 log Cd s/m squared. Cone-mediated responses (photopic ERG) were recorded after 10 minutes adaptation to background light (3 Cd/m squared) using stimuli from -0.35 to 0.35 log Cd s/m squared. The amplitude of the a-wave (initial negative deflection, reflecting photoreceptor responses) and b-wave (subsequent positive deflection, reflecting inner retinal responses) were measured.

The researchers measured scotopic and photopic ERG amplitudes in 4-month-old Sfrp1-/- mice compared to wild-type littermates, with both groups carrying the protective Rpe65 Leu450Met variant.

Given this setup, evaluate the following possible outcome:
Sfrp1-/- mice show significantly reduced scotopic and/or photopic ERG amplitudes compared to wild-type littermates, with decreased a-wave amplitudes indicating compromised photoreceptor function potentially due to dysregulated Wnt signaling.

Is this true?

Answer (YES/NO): NO